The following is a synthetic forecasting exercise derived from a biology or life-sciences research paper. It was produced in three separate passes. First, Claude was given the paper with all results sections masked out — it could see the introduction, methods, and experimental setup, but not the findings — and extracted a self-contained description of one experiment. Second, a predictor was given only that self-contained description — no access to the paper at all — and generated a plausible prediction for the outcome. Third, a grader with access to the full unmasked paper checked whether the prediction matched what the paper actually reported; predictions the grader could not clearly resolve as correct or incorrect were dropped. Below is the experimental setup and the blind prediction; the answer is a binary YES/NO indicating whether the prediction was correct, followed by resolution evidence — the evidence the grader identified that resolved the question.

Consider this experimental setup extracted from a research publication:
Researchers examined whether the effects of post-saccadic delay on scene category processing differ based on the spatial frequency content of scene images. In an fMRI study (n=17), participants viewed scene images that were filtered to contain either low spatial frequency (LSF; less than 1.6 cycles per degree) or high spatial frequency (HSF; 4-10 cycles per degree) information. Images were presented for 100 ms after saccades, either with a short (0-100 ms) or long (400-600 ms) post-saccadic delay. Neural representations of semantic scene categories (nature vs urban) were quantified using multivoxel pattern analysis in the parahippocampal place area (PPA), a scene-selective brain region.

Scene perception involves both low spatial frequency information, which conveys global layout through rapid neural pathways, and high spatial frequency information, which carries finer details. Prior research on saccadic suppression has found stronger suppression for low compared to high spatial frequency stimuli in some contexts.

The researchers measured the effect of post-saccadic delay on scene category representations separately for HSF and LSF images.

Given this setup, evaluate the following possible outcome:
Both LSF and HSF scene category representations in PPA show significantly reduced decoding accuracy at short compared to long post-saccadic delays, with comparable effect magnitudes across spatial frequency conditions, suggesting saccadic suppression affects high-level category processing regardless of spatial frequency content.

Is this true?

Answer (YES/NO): NO